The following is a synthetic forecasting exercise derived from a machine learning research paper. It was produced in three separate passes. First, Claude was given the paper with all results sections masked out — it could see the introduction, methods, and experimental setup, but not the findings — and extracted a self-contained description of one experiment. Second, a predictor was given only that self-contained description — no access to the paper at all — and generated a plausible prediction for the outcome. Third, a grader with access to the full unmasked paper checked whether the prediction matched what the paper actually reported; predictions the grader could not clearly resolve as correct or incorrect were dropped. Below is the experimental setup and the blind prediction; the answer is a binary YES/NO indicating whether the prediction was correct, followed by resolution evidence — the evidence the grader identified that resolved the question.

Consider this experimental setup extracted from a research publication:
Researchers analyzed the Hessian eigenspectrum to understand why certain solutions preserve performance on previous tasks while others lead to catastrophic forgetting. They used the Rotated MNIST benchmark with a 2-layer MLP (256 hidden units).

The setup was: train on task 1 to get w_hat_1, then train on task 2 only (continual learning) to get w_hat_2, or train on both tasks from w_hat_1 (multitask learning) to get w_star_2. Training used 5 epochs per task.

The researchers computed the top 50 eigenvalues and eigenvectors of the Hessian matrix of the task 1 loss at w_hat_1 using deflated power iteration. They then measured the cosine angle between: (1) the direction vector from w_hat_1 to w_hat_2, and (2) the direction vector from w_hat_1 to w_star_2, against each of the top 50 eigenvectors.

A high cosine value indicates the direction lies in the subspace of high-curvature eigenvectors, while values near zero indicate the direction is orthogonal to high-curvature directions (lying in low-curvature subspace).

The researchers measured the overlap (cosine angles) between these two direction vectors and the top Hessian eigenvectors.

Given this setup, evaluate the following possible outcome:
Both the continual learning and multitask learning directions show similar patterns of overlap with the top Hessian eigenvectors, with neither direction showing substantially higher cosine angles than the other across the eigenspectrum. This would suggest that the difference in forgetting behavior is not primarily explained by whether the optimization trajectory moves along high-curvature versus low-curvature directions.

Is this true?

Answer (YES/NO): NO